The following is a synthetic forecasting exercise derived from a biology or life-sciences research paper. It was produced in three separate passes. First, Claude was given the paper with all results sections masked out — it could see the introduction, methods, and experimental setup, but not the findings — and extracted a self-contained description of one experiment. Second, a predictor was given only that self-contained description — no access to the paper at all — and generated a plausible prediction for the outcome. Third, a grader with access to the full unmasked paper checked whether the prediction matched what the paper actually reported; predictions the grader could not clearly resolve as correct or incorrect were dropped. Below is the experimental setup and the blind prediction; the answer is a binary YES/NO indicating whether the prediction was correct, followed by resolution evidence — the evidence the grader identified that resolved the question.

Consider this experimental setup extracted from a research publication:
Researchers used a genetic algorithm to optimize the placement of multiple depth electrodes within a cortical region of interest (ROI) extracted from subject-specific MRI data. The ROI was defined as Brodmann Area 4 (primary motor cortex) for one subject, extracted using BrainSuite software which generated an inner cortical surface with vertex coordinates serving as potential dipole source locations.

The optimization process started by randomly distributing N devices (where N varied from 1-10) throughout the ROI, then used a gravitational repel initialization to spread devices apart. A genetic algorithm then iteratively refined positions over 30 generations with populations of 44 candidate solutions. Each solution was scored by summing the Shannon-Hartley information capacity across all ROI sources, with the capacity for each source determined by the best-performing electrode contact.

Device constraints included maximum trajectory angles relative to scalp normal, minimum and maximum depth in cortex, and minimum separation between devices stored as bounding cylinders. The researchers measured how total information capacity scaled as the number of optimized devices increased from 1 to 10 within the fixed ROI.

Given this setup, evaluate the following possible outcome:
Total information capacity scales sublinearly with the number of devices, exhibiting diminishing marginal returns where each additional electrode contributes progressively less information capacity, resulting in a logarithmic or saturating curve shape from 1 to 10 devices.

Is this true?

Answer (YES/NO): NO